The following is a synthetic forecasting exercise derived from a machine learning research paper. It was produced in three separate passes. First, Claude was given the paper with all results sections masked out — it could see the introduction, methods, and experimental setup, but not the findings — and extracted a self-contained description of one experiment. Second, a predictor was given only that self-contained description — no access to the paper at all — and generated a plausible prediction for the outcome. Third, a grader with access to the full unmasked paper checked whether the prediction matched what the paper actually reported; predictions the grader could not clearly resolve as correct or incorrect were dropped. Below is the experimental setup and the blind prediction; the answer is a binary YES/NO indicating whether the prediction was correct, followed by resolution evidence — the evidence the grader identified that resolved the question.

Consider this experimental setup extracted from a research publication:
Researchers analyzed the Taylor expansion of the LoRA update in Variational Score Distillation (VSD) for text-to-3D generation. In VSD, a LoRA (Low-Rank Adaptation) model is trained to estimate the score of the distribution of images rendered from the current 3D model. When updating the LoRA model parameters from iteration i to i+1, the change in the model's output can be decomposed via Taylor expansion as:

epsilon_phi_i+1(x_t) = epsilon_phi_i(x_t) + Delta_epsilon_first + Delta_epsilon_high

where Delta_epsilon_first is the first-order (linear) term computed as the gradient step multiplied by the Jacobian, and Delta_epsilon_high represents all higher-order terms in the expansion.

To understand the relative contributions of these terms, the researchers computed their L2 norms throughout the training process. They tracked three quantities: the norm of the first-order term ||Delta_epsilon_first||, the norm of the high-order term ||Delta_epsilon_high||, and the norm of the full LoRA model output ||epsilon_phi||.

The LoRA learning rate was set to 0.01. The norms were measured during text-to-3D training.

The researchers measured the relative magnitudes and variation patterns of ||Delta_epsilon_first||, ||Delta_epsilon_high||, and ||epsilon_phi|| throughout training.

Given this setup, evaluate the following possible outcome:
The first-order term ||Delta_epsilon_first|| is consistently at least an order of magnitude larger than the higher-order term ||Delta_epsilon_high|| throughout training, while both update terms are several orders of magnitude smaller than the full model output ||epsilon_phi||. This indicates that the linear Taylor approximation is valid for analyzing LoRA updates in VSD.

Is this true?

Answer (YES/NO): NO